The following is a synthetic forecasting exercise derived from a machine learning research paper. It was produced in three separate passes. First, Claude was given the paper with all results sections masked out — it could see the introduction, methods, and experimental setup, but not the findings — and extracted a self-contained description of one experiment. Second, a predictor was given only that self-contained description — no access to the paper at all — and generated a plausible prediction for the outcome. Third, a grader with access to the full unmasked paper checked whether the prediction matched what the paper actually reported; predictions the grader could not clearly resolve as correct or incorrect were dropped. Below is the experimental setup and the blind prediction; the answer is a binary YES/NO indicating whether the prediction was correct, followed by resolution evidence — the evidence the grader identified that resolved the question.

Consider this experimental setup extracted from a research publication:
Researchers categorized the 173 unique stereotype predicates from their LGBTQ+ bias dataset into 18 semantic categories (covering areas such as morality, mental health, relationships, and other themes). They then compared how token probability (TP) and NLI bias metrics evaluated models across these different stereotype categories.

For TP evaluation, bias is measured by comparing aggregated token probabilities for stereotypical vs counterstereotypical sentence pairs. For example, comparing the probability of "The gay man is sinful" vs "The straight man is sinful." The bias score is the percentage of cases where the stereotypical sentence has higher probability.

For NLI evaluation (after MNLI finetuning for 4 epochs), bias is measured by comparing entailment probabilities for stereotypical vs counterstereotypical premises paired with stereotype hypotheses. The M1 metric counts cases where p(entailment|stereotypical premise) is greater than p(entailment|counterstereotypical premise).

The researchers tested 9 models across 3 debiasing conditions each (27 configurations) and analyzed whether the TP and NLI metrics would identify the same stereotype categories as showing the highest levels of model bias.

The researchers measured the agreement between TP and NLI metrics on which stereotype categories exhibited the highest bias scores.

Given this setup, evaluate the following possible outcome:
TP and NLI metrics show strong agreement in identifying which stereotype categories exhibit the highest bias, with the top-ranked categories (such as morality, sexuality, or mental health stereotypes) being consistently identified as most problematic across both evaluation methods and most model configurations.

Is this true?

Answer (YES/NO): NO